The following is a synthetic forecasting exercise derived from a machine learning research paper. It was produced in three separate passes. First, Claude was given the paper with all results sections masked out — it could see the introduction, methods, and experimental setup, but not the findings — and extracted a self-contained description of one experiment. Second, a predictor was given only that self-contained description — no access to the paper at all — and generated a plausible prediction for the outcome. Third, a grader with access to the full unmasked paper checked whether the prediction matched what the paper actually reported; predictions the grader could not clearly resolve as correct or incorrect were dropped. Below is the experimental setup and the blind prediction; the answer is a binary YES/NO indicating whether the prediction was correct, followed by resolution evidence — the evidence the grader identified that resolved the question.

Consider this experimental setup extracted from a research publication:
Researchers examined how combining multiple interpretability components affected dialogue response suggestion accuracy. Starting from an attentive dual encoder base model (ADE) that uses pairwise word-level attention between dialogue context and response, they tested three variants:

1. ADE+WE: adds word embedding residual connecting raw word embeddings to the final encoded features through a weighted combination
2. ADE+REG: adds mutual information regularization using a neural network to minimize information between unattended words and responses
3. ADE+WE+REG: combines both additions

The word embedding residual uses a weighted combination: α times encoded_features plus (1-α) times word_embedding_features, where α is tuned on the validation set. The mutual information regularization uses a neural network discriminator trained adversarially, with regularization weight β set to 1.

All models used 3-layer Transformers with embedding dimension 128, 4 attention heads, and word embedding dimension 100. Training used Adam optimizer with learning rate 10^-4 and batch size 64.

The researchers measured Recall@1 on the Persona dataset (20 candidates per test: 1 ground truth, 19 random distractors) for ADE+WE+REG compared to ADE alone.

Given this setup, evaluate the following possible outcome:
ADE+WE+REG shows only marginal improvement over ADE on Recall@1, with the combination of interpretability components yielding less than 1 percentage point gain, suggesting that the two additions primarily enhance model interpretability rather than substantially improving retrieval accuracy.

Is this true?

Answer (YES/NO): NO